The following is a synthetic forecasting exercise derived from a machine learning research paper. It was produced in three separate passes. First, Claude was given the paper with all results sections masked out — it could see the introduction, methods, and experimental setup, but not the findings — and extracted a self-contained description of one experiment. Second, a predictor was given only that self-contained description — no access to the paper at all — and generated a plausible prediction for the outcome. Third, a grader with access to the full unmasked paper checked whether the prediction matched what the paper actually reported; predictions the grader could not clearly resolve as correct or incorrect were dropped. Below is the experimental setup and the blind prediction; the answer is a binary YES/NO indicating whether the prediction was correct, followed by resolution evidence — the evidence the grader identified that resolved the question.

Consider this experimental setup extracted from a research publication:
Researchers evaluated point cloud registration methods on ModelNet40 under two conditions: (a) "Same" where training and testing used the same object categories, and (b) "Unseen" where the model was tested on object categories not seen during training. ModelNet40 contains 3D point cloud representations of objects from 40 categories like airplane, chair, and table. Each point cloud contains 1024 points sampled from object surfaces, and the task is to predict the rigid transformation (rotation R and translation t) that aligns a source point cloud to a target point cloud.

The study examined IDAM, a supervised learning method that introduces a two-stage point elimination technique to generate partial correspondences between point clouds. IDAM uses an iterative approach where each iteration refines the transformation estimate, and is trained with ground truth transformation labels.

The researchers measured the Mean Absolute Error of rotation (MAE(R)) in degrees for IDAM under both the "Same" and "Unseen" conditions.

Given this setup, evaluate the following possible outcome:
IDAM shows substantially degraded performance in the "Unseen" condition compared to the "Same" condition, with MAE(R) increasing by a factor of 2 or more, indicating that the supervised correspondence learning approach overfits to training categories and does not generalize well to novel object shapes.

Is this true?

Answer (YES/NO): NO